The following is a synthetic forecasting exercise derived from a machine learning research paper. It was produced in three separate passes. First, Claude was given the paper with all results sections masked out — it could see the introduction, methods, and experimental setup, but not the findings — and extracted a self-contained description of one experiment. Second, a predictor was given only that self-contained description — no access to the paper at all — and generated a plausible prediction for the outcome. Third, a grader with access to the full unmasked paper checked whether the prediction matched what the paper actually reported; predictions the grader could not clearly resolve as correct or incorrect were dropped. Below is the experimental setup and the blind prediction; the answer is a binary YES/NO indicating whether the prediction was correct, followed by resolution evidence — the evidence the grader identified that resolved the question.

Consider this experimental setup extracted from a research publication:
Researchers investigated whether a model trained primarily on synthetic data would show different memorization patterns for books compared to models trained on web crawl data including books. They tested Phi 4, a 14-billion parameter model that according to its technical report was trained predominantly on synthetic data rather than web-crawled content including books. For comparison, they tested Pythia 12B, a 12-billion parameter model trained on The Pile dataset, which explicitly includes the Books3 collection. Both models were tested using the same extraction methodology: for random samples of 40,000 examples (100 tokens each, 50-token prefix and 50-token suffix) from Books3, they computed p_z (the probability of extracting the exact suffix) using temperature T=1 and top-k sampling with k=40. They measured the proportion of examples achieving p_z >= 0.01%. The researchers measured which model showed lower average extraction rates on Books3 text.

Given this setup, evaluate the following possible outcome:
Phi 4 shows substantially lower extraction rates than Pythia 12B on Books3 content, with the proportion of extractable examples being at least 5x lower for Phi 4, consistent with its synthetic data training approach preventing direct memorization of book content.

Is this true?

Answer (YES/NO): NO